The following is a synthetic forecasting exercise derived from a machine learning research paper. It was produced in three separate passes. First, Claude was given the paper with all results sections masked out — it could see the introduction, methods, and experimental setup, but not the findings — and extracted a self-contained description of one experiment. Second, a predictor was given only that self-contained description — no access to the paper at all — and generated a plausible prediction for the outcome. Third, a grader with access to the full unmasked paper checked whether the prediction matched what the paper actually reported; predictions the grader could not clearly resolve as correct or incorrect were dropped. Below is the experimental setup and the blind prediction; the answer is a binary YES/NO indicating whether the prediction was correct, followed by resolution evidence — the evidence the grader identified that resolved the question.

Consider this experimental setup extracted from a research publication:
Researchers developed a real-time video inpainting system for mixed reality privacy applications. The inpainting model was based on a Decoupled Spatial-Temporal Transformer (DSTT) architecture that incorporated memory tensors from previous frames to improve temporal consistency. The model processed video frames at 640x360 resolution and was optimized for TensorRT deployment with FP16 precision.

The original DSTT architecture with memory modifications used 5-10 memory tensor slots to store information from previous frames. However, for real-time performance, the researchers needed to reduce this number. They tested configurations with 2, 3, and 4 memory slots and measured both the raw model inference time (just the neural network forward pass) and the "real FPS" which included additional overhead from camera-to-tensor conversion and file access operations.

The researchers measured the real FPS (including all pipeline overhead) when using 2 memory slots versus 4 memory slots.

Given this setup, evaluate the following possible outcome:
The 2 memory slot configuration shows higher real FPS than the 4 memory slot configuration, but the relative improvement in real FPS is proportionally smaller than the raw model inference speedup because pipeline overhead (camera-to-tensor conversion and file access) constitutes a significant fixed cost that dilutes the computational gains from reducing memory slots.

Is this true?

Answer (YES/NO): NO